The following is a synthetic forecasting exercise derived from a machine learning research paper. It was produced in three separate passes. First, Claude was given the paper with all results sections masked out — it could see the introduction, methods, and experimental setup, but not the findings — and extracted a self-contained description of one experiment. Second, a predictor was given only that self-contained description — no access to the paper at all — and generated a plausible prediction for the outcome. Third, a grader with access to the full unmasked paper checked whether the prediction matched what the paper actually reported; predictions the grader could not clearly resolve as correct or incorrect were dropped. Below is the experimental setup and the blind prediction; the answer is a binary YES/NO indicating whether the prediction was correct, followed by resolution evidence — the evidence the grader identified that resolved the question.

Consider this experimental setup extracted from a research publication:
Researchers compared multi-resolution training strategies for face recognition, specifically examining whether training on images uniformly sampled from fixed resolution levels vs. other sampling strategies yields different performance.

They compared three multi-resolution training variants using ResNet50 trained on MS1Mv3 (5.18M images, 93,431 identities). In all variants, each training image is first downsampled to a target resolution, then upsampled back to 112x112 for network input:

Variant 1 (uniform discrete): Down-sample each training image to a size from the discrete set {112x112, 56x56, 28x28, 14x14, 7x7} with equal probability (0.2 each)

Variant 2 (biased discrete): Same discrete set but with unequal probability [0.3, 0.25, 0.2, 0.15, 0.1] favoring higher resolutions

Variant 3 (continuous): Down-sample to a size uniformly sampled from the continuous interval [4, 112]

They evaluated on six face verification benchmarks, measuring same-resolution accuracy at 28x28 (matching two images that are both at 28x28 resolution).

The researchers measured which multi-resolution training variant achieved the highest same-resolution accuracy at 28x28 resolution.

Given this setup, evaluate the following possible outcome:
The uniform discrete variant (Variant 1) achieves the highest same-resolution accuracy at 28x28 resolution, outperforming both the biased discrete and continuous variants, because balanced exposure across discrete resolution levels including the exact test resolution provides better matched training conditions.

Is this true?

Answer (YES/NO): NO